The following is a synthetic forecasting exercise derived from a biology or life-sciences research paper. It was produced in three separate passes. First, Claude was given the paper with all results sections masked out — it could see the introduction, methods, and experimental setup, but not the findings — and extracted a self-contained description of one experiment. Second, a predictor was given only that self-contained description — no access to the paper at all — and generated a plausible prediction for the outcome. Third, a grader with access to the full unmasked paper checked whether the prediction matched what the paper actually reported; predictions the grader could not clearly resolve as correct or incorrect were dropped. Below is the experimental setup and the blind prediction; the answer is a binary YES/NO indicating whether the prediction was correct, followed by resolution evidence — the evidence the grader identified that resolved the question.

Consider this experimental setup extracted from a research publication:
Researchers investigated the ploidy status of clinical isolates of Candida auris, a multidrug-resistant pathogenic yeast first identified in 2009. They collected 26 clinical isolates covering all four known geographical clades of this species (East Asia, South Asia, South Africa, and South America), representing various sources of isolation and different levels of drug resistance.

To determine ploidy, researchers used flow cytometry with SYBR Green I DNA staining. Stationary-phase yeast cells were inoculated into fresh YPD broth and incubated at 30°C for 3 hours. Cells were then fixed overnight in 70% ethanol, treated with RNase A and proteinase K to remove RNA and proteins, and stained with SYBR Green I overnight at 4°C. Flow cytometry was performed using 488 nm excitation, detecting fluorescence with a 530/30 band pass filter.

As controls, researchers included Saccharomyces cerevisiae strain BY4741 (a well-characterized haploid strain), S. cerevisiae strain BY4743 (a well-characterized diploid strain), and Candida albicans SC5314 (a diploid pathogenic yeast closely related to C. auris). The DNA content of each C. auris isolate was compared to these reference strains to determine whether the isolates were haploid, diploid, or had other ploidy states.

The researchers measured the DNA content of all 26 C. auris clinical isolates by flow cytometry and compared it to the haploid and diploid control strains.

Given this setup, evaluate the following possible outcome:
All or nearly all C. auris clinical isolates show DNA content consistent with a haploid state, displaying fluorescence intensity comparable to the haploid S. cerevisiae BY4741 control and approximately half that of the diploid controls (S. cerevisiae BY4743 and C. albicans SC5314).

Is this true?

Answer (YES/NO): YES